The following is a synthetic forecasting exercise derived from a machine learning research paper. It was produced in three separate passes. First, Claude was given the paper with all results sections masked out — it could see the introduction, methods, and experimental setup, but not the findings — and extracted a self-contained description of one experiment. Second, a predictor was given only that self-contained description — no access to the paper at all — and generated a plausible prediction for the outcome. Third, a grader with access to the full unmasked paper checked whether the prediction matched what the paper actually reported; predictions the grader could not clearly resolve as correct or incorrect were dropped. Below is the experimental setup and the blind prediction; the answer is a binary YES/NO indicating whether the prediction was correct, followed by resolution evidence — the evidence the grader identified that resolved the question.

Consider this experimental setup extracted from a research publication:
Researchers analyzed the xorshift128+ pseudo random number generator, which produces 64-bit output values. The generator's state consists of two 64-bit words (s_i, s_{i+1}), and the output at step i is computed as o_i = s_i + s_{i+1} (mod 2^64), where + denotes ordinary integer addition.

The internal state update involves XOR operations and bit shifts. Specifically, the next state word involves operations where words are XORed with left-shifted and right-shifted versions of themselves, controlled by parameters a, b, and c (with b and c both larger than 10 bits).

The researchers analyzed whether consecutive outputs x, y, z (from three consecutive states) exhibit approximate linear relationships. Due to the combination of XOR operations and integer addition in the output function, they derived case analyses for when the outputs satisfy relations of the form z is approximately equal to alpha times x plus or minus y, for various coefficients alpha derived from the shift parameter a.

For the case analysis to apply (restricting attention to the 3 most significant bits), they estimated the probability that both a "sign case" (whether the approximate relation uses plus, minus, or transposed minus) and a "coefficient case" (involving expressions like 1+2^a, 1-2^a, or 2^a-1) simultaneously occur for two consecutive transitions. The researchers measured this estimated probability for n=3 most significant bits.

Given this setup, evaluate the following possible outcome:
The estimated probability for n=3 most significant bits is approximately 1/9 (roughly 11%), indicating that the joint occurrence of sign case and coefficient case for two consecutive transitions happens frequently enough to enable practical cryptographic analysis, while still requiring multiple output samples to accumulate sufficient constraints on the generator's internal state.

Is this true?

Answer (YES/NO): NO